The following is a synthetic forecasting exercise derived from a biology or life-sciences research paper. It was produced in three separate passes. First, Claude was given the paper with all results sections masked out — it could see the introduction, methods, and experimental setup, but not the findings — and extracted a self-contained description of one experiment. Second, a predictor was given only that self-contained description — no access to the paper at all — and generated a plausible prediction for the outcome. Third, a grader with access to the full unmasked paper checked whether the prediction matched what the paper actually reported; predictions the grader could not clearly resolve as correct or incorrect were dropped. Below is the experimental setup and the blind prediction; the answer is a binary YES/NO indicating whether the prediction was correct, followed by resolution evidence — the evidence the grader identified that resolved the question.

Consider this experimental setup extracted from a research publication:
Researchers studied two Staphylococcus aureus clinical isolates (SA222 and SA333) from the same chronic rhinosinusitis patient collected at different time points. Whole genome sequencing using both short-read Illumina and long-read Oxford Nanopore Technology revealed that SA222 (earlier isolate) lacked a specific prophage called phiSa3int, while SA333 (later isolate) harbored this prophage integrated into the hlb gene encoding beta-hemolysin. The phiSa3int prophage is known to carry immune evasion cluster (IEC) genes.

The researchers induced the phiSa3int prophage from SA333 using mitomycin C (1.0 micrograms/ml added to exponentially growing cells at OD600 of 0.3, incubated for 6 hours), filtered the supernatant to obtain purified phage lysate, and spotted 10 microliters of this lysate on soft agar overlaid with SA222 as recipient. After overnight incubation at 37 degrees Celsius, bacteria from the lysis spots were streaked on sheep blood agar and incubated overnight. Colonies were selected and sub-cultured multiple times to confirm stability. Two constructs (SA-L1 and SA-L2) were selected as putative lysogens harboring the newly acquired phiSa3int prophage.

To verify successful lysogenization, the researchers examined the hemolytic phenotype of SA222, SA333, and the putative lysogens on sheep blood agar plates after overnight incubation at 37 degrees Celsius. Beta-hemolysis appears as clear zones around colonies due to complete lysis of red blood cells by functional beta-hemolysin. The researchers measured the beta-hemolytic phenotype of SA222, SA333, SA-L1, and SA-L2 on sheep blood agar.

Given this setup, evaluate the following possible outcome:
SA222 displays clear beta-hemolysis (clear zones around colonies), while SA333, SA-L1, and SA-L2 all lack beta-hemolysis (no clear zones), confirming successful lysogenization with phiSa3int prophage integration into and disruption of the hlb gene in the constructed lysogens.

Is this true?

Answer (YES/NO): YES